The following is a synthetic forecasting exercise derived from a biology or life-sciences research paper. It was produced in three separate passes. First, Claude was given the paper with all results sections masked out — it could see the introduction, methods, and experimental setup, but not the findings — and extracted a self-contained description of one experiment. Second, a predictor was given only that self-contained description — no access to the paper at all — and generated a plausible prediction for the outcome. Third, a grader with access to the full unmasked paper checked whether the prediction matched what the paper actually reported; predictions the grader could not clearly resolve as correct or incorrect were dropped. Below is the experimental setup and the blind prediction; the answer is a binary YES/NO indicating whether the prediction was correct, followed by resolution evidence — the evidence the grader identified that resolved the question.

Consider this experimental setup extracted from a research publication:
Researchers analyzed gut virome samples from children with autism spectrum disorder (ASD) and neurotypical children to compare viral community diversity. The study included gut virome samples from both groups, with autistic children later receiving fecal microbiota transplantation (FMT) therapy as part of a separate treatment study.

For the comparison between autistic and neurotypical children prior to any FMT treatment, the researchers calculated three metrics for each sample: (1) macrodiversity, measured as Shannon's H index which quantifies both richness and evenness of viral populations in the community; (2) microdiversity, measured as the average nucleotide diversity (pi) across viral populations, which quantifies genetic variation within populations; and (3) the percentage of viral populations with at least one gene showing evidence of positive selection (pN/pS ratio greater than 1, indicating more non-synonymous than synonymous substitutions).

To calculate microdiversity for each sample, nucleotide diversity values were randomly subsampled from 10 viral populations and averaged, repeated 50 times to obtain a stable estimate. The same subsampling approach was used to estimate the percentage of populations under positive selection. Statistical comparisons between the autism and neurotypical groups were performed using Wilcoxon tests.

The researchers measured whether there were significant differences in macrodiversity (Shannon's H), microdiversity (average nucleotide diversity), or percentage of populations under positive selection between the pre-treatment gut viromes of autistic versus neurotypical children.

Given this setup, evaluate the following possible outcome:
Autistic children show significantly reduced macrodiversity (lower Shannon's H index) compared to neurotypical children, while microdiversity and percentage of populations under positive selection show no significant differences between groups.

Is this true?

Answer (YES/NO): NO